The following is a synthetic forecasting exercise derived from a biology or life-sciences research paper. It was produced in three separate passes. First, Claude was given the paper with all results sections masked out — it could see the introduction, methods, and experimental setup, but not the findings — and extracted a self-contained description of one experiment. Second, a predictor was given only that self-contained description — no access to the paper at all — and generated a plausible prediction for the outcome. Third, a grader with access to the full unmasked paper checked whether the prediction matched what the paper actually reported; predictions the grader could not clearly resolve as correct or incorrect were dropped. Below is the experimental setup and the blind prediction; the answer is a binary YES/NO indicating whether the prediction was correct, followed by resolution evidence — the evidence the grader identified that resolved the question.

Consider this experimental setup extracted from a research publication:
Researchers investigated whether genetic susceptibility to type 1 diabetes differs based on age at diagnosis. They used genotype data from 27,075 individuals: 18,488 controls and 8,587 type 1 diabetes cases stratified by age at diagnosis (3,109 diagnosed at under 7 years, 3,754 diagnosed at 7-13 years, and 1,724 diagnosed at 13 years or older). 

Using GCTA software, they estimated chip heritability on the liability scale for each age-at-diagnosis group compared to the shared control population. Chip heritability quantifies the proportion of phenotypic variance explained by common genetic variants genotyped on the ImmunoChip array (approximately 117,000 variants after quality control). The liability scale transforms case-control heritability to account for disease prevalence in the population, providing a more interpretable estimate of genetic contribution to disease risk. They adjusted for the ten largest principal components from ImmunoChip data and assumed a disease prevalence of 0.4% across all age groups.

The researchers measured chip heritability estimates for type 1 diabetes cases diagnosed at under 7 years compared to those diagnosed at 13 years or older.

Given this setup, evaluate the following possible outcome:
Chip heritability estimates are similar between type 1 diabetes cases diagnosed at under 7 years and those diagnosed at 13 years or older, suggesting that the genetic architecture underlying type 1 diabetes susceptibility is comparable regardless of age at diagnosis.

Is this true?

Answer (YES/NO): NO